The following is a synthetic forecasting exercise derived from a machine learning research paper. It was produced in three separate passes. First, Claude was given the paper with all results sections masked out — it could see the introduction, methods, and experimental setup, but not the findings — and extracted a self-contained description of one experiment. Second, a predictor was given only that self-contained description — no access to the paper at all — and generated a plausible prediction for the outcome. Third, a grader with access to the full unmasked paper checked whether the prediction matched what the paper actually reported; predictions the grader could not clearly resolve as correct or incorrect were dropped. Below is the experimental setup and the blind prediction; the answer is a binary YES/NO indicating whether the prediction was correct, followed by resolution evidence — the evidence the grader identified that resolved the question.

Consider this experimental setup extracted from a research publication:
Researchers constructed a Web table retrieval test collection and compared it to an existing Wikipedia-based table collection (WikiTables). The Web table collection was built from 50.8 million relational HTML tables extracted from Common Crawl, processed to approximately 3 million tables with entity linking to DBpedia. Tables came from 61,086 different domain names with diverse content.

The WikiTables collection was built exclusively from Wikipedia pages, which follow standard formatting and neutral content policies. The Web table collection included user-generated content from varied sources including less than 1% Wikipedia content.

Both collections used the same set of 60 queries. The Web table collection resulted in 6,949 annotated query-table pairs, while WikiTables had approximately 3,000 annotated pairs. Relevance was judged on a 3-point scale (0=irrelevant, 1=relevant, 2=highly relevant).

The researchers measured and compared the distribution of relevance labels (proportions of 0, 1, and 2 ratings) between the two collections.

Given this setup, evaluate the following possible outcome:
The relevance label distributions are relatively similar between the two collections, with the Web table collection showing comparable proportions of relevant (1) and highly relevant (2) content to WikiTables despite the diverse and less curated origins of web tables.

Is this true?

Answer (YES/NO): YES